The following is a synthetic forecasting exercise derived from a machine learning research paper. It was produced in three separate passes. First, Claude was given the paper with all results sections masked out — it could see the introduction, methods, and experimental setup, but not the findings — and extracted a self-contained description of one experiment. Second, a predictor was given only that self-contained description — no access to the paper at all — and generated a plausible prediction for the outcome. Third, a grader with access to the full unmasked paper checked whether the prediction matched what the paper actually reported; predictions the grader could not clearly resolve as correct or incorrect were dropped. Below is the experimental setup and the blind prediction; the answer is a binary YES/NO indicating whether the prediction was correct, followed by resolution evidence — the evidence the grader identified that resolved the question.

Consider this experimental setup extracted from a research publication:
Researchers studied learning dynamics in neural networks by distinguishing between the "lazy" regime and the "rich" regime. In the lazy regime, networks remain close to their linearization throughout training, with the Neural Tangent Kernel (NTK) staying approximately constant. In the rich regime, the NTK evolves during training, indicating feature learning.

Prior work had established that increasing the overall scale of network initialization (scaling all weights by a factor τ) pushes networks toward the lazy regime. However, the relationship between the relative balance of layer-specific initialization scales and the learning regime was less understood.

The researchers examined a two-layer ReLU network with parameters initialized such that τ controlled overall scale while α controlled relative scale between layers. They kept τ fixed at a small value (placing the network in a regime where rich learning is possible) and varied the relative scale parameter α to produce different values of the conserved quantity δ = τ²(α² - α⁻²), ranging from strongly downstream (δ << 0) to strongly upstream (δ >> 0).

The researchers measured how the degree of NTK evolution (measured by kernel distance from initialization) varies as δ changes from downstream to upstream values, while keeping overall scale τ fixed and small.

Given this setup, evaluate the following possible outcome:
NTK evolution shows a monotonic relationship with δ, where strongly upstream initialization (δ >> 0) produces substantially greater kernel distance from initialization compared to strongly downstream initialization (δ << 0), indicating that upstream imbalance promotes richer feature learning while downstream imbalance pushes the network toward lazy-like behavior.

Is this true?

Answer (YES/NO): YES